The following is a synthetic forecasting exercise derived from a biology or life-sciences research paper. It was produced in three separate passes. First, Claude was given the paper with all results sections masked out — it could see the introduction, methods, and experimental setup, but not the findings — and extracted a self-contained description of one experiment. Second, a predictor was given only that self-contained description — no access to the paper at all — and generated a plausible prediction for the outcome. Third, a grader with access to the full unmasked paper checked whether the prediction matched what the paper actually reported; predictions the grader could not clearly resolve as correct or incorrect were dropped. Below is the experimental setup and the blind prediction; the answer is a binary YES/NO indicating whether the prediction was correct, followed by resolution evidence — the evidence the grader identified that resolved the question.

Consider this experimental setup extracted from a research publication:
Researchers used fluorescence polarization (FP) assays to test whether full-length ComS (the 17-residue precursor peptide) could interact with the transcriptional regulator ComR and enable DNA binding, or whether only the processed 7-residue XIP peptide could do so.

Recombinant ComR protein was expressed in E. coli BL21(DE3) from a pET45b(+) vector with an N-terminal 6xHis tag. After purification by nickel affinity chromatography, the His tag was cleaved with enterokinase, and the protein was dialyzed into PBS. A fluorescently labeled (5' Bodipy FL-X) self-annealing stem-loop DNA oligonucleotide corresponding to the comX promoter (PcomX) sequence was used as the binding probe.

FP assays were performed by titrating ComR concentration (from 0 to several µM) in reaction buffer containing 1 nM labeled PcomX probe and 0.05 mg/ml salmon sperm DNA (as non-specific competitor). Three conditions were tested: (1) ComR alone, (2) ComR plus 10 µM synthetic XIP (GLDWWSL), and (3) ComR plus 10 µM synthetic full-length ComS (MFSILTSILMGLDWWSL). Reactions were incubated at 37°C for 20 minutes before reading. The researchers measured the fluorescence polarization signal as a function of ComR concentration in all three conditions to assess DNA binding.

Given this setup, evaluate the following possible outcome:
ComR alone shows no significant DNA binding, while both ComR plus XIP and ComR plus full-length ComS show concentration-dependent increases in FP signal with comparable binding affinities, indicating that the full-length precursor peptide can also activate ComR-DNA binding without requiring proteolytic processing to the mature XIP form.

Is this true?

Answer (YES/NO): NO